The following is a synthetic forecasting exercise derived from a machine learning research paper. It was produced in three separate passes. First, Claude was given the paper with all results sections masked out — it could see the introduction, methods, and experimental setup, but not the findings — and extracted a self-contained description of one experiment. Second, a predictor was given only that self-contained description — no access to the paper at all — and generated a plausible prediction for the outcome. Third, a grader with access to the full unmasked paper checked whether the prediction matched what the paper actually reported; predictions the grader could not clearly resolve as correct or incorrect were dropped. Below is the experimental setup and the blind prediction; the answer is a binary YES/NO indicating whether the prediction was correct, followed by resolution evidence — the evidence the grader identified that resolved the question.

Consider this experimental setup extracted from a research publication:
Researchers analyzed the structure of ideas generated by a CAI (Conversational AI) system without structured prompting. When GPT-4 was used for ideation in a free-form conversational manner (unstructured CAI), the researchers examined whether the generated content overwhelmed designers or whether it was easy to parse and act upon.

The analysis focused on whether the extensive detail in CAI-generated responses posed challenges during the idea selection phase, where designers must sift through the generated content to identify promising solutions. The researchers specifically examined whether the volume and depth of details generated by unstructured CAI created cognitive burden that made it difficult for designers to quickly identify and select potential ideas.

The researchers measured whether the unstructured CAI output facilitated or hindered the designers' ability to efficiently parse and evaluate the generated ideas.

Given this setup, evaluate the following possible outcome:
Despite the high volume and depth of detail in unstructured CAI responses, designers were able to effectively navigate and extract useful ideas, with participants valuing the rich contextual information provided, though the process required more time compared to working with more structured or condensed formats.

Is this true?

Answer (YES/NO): NO